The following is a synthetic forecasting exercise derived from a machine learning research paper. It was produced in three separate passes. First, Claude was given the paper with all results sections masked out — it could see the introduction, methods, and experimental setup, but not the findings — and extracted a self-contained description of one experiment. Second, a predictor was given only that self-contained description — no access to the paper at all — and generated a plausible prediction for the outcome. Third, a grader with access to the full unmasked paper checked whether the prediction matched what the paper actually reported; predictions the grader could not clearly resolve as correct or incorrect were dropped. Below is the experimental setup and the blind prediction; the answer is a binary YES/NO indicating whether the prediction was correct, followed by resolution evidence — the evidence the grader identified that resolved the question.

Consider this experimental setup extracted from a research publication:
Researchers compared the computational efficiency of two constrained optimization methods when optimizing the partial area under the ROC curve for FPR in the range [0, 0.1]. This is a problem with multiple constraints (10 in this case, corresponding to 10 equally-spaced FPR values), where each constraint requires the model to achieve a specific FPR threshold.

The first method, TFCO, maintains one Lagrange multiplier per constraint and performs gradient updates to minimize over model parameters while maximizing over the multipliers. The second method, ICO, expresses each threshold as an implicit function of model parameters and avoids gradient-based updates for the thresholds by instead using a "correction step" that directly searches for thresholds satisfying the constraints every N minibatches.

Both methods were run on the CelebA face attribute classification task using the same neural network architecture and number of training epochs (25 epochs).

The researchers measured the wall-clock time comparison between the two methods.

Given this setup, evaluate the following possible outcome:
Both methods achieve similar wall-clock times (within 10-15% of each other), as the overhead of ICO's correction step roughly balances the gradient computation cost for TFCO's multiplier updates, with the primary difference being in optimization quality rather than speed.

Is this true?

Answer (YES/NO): NO